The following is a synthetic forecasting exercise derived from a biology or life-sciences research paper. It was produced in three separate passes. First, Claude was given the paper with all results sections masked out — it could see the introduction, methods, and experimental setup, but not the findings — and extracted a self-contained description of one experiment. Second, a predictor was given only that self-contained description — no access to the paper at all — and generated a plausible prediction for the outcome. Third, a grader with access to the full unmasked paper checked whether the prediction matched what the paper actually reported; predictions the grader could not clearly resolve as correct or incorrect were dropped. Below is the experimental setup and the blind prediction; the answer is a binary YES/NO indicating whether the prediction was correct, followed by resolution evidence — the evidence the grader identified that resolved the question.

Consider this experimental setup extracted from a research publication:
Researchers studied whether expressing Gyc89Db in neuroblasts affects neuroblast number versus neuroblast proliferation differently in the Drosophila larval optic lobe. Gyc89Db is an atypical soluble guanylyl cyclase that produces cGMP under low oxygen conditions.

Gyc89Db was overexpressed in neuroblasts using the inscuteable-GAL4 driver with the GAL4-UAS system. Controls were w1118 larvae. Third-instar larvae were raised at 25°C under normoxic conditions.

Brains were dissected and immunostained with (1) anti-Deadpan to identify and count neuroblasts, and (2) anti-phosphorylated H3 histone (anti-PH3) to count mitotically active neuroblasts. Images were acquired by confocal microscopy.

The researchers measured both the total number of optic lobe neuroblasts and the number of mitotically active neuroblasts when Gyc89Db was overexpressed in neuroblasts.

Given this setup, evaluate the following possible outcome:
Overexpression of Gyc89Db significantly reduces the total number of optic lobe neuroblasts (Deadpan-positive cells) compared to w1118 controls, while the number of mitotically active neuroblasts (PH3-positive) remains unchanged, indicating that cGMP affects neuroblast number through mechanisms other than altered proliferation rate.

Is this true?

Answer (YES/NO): NO